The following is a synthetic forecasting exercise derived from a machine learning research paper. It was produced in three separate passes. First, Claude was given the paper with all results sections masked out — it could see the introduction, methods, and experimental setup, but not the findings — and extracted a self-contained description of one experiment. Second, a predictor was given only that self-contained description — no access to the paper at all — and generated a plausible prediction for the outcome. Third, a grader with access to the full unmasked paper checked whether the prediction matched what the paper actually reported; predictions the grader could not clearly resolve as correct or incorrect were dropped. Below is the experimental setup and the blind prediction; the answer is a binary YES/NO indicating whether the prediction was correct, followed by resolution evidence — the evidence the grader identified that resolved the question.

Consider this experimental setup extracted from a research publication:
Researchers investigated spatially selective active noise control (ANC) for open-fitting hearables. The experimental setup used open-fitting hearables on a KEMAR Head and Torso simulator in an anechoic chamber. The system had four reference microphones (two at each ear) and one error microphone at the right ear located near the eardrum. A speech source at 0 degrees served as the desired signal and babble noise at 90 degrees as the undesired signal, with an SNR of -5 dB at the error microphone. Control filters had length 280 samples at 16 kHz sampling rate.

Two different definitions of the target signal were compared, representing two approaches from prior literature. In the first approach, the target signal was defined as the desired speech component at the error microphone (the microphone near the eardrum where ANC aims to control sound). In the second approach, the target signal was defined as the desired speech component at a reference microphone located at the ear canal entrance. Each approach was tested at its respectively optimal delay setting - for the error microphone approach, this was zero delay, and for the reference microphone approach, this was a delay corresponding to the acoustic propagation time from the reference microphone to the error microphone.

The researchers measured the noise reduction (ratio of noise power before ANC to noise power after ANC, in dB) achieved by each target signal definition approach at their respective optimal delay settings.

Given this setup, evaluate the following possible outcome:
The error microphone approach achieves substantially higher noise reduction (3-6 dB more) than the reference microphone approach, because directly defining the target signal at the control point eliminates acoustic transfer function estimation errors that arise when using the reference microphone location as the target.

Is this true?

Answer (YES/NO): NO